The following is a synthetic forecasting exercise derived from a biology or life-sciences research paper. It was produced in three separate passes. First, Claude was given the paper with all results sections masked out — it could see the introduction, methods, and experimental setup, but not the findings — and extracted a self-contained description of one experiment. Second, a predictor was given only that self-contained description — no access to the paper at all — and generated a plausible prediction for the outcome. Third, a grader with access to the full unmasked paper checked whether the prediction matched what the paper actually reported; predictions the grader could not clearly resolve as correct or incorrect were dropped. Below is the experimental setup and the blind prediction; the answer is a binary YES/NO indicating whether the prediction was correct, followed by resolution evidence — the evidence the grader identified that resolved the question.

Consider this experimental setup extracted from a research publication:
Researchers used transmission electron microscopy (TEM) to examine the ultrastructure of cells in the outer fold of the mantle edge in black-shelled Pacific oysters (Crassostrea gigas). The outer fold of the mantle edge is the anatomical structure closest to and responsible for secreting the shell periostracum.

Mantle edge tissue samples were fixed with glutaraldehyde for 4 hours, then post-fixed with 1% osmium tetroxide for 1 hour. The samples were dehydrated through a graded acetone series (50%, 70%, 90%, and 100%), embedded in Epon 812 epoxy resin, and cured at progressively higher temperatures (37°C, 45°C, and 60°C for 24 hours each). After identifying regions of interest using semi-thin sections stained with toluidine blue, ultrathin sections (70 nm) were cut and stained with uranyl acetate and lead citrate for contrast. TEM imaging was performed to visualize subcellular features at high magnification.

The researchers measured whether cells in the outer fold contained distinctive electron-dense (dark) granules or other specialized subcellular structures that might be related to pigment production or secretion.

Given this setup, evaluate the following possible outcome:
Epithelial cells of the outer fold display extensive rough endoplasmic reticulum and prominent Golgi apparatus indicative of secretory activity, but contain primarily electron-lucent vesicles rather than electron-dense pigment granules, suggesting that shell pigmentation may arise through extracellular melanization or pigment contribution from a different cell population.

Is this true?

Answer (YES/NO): NO